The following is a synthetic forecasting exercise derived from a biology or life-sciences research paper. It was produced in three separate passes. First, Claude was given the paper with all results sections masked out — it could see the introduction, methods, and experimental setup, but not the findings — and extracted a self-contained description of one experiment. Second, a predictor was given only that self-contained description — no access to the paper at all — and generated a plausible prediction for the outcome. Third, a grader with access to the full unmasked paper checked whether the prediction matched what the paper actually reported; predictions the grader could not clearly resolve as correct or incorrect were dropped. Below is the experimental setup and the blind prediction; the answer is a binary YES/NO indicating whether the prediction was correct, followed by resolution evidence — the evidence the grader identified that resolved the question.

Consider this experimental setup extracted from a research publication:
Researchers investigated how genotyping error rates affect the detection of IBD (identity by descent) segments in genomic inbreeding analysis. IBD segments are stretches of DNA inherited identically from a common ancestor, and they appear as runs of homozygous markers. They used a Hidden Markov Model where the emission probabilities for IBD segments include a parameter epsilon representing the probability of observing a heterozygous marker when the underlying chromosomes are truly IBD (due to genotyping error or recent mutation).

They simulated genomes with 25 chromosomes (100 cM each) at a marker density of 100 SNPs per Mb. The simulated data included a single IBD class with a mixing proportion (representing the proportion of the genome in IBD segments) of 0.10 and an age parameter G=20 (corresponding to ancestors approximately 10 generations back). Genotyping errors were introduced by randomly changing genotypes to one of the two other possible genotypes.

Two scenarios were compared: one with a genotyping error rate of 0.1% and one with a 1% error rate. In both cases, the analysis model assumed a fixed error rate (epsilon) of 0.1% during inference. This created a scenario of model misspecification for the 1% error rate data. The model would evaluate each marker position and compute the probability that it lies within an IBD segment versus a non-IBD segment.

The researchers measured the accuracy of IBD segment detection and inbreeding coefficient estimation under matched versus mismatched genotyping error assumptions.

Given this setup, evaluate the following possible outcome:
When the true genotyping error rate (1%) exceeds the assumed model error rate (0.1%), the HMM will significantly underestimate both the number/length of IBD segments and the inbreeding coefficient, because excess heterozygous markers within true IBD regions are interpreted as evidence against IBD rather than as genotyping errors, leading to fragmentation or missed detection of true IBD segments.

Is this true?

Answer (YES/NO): NO